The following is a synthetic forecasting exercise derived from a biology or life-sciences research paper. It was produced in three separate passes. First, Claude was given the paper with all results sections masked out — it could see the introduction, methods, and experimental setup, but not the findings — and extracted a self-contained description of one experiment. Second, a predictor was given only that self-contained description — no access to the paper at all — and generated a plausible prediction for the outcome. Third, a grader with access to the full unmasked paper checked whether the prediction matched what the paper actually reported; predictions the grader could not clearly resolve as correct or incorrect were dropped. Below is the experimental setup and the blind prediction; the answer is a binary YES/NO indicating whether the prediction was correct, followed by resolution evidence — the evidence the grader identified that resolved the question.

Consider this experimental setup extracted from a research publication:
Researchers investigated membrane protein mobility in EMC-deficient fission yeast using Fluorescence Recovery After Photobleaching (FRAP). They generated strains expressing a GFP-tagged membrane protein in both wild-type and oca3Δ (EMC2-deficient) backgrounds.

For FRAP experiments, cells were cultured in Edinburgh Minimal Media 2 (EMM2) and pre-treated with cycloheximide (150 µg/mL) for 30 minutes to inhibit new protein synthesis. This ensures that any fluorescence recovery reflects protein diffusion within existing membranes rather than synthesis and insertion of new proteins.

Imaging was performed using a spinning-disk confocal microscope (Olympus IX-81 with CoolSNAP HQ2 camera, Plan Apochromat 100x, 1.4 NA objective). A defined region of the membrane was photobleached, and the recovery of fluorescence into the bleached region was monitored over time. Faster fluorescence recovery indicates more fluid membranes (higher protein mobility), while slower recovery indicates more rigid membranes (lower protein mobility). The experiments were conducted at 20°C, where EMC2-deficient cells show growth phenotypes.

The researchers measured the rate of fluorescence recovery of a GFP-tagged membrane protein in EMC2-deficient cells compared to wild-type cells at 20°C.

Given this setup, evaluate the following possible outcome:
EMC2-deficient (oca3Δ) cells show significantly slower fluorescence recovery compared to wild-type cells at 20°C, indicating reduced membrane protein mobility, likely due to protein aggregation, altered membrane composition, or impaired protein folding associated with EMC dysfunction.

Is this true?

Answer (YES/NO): YES